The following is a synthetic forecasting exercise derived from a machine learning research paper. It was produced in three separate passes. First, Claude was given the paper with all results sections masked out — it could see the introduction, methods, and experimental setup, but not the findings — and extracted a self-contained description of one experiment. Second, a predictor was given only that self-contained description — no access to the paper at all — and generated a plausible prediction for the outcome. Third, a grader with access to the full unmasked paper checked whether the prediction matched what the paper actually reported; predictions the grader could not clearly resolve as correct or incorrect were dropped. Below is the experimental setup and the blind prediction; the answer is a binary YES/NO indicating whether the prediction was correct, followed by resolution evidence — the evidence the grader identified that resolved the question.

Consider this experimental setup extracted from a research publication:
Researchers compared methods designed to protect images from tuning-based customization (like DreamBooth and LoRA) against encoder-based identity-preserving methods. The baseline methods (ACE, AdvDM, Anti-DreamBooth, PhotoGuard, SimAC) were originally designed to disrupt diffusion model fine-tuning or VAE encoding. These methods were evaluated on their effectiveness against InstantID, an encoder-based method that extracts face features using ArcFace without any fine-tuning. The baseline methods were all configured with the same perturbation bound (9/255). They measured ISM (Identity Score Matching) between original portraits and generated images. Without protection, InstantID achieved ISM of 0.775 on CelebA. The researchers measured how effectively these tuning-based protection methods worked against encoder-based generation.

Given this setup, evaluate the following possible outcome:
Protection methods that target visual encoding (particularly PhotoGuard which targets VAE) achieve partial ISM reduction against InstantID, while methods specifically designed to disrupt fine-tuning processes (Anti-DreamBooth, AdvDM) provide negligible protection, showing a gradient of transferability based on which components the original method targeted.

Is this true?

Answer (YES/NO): NO